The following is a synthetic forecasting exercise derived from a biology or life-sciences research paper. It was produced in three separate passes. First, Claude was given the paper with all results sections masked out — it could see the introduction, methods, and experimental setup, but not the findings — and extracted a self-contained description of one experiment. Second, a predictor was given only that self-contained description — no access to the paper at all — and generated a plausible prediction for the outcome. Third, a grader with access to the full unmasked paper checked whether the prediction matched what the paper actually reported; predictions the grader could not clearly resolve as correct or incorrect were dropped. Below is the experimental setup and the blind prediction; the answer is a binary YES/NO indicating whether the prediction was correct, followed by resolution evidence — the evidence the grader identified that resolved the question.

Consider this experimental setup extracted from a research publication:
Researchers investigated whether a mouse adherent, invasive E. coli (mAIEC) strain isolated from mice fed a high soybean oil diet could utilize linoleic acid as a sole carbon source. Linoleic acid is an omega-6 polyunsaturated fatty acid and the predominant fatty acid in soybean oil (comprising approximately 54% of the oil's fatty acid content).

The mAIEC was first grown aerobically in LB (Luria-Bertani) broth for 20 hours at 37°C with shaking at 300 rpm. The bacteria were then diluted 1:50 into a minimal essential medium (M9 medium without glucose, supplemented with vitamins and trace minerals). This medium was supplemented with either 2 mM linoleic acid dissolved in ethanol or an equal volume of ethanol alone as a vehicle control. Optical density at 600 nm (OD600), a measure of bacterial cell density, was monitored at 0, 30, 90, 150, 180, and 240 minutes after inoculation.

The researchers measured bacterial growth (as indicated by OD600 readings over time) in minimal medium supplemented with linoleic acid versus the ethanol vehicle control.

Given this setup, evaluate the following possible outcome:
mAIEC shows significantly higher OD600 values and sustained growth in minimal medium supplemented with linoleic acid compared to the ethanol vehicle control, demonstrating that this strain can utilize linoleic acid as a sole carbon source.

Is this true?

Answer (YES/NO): YES